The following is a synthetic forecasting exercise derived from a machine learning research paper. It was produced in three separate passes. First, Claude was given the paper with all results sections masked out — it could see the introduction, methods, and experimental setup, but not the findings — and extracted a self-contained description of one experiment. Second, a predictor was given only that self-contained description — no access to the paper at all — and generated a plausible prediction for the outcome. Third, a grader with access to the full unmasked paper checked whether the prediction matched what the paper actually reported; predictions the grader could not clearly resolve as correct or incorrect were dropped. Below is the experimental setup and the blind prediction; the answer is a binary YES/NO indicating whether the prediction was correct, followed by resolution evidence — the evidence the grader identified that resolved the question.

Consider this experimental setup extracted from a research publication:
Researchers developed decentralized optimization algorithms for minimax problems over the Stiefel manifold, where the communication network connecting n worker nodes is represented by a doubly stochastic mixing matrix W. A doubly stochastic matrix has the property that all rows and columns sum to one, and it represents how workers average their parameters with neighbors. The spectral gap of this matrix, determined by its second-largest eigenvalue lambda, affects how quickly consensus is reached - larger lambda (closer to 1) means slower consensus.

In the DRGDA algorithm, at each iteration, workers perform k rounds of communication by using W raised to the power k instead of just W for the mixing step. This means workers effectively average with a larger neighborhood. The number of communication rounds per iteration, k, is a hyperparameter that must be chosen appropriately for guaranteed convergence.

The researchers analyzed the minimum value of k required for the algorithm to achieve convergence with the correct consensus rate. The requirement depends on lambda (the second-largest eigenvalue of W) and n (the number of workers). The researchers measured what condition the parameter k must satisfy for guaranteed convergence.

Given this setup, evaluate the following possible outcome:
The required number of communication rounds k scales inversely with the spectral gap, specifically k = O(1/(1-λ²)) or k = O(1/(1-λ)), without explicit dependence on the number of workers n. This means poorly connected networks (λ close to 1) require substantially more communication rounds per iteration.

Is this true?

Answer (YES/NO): NO